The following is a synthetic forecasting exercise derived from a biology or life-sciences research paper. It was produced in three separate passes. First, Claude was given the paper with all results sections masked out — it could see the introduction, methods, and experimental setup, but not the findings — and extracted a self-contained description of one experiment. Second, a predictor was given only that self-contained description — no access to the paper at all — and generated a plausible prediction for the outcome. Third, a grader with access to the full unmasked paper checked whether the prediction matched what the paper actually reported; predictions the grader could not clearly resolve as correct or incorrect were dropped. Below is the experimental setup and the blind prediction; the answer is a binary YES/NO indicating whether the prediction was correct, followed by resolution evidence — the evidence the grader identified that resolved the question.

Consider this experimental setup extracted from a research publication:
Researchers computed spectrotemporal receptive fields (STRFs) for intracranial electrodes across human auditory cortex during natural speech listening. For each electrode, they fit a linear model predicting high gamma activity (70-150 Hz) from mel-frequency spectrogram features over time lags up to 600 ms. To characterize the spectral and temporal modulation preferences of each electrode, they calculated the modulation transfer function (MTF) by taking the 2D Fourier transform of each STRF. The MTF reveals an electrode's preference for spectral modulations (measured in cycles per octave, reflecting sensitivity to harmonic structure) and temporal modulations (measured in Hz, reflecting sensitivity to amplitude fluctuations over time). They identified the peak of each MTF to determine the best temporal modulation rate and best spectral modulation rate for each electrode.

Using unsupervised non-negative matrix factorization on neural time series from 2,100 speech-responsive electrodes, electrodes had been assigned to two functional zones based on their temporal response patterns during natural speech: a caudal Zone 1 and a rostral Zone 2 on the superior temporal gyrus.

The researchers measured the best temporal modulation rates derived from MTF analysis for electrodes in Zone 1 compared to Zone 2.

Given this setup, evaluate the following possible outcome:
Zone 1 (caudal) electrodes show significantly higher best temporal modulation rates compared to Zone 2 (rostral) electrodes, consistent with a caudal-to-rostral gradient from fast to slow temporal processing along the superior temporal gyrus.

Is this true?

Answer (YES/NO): YES